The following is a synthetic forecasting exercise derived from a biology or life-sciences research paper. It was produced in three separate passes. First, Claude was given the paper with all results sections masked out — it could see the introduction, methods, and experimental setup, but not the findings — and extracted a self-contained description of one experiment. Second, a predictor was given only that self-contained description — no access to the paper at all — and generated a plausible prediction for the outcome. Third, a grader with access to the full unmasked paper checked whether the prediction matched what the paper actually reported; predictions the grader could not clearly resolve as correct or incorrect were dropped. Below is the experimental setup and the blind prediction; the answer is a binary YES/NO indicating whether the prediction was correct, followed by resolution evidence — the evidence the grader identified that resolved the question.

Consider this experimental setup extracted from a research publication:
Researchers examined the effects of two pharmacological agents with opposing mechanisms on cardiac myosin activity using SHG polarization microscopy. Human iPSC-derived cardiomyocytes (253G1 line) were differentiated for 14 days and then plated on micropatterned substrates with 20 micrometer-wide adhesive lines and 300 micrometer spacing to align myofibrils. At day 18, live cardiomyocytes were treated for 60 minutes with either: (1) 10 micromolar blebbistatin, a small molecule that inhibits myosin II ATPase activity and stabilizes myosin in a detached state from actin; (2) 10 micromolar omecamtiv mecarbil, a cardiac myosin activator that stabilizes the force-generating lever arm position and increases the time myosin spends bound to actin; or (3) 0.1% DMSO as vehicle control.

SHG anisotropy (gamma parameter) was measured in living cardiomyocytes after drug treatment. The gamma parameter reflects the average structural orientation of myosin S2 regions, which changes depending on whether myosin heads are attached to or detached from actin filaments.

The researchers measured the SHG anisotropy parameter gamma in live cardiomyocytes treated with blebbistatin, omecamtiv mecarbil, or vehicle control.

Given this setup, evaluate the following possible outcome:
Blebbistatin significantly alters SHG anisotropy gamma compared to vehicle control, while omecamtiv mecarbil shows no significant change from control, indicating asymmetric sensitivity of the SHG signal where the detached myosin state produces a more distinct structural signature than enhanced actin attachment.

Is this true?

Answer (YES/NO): NO